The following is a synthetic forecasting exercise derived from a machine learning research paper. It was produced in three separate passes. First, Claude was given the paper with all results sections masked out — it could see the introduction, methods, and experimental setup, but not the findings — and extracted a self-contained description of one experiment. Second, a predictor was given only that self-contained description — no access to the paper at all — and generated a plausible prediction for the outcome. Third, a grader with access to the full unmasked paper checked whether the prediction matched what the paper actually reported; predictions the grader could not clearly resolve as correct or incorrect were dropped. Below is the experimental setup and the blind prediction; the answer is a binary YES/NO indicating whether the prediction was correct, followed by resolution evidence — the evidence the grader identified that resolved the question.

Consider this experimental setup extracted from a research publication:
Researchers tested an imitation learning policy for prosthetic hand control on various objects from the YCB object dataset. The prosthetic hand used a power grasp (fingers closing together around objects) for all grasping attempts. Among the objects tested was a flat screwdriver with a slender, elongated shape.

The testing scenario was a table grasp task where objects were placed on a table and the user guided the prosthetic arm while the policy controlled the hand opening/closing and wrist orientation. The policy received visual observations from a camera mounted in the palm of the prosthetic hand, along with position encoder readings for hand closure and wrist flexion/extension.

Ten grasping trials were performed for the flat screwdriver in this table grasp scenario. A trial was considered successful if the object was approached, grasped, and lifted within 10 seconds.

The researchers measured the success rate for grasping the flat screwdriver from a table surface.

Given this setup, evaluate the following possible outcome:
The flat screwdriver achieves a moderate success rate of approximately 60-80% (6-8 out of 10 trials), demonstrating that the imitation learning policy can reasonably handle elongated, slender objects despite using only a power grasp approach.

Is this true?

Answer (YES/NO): NO